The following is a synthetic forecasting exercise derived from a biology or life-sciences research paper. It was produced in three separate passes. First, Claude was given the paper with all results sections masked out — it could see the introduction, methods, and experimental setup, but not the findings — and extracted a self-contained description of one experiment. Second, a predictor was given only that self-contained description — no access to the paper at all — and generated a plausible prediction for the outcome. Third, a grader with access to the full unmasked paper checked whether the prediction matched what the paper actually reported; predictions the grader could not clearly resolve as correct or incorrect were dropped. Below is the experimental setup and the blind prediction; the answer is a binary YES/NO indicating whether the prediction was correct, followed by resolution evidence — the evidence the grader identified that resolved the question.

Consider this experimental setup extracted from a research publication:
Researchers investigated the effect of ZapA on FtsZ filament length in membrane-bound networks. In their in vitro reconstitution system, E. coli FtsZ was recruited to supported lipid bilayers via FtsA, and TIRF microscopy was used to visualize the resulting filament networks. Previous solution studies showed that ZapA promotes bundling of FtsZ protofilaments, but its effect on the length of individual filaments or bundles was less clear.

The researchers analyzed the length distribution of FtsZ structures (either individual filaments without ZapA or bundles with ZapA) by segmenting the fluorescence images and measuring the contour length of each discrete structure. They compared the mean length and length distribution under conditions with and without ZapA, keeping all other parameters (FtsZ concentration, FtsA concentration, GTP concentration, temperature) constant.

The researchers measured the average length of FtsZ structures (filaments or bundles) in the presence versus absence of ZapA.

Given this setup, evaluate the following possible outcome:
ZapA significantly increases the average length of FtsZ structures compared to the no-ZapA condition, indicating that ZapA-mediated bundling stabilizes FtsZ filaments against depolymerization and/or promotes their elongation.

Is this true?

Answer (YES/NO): NO